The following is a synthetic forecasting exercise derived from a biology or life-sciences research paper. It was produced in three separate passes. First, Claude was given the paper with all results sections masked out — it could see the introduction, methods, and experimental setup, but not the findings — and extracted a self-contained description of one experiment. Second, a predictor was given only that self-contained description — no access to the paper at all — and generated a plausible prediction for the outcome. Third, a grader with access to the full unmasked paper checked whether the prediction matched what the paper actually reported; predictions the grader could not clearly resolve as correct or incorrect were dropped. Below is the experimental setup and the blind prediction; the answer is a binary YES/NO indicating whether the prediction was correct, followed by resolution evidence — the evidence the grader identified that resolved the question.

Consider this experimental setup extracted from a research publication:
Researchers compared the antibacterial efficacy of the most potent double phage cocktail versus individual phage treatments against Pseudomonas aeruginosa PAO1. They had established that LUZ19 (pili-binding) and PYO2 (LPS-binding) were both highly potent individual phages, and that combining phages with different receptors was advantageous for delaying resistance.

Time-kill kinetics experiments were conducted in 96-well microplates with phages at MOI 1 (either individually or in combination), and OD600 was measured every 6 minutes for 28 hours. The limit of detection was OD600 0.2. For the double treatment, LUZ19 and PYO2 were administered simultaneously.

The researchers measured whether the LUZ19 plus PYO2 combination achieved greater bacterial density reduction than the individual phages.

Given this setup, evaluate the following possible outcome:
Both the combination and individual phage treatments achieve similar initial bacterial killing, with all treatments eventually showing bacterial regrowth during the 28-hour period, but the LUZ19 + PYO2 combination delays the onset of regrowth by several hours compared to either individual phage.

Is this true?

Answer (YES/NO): NO